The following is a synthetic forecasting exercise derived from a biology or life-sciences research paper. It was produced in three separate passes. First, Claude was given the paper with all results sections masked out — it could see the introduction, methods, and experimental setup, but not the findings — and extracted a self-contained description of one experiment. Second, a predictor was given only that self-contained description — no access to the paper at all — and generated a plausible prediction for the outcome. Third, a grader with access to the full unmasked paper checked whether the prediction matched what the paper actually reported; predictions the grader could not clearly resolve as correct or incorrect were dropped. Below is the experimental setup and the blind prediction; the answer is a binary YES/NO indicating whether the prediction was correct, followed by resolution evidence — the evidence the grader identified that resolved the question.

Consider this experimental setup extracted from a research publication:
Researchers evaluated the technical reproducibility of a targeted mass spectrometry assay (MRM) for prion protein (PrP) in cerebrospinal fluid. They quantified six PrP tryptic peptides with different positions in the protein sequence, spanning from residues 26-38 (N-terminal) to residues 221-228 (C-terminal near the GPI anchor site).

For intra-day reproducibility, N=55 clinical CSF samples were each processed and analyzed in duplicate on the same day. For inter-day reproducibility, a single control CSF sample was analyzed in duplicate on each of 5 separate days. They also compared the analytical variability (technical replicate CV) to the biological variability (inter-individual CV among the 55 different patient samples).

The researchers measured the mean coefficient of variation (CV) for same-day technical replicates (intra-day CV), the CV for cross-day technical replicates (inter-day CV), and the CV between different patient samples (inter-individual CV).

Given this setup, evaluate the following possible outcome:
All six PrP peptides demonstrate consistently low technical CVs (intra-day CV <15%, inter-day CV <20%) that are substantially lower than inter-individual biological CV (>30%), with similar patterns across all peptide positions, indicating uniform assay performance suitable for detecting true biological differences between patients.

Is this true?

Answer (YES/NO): NO